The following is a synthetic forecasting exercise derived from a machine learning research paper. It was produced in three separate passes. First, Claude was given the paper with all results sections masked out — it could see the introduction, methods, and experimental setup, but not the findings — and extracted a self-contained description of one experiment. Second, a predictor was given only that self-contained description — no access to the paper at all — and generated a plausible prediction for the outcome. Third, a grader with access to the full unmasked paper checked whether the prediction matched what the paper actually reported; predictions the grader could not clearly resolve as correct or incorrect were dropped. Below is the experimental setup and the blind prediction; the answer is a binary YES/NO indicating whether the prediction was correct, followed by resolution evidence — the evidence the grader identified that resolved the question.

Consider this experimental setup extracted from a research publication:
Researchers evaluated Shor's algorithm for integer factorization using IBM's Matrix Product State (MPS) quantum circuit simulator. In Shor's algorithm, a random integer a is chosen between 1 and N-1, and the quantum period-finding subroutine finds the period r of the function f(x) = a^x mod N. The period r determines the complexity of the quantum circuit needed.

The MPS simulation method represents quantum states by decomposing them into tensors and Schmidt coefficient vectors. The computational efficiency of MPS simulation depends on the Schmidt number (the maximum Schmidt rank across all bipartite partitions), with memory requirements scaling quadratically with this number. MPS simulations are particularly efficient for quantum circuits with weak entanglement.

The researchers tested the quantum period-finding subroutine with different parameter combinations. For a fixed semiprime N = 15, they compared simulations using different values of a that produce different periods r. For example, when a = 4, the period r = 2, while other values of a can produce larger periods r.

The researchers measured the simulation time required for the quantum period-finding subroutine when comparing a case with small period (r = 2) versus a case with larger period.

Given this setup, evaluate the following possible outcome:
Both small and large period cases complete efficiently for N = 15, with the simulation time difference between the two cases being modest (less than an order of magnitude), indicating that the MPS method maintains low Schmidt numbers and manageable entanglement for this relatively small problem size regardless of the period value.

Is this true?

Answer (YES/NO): NO